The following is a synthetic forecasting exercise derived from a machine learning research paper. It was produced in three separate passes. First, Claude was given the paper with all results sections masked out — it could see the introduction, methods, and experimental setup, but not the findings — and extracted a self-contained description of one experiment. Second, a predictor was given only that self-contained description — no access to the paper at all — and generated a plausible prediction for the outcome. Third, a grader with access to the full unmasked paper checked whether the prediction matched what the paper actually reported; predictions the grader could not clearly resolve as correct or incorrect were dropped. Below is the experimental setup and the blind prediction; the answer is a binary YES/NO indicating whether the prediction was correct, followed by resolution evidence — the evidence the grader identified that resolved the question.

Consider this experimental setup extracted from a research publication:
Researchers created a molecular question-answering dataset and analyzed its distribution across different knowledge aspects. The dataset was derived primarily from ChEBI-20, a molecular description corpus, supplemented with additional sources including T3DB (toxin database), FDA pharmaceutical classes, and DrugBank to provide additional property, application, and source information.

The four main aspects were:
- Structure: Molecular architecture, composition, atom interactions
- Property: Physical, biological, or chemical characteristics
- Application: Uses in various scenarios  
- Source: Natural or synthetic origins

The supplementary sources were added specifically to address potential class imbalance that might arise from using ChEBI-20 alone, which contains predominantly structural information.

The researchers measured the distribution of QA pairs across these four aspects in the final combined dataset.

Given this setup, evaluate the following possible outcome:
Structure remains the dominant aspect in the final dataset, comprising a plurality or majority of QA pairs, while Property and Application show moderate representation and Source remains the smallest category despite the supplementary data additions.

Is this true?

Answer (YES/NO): NO